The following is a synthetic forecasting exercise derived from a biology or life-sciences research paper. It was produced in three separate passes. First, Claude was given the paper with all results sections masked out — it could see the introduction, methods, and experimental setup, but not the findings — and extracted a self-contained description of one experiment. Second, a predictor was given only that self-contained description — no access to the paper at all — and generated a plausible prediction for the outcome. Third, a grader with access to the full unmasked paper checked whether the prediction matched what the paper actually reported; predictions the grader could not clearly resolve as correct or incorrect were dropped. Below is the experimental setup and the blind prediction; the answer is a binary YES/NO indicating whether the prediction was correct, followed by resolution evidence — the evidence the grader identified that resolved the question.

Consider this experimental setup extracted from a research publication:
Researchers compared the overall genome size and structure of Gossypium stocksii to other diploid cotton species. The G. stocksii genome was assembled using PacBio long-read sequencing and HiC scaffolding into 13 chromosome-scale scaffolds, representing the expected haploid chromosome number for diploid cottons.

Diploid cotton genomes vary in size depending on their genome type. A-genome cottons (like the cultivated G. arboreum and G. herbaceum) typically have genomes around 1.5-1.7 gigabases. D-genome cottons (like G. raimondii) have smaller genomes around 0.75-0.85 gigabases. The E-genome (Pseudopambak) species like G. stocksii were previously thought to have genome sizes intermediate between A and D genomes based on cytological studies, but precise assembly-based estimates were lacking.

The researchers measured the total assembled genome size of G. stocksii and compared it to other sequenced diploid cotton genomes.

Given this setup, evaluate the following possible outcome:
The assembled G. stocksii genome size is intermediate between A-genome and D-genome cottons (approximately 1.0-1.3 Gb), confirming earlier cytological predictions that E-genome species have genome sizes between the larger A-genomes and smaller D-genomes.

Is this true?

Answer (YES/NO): NO